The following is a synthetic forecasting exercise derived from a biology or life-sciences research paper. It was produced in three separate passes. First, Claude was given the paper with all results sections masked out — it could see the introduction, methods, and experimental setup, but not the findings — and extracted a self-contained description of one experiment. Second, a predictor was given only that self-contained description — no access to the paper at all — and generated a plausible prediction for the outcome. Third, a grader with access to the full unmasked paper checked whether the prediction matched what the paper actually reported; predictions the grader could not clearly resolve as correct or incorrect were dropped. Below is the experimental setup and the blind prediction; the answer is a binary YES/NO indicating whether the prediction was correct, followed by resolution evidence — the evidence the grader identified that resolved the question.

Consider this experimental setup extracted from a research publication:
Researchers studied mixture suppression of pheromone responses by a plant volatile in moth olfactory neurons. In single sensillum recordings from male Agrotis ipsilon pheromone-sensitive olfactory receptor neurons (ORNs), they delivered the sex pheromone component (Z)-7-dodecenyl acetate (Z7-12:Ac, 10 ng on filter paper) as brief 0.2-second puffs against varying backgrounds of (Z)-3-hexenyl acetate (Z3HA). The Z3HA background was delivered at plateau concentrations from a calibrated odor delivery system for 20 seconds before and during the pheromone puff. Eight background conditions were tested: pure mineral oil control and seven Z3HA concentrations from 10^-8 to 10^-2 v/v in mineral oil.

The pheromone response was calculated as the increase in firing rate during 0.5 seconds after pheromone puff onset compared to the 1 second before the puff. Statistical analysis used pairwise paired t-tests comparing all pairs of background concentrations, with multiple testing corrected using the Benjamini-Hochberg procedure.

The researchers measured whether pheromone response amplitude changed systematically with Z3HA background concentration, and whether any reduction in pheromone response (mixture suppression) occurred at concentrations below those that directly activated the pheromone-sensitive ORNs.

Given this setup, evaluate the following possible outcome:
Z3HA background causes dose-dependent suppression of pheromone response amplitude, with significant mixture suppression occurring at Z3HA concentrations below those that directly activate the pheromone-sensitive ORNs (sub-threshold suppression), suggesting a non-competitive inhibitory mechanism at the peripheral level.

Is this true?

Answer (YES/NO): NO